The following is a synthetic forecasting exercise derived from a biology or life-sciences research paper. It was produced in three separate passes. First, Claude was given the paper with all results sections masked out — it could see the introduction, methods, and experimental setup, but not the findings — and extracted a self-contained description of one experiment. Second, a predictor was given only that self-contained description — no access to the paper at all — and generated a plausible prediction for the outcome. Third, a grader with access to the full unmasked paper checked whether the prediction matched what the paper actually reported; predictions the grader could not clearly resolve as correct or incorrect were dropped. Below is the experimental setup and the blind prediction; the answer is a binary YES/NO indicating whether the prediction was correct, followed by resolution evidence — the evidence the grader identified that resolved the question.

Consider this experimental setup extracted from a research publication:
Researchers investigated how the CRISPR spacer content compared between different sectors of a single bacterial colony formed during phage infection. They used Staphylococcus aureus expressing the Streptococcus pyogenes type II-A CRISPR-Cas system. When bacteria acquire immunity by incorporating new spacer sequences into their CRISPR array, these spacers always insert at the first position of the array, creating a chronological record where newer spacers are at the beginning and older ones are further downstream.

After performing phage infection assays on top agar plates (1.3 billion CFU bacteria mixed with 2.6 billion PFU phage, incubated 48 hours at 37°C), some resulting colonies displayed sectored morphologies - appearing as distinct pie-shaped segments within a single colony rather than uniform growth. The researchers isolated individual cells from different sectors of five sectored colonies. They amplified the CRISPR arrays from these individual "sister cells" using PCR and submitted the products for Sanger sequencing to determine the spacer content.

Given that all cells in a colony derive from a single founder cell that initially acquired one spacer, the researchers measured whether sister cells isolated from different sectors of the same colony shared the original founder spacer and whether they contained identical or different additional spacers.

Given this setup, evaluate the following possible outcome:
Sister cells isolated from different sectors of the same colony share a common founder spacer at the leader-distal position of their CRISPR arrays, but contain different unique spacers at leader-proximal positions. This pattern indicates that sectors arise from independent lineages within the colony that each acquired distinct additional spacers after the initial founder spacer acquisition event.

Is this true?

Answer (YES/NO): YES